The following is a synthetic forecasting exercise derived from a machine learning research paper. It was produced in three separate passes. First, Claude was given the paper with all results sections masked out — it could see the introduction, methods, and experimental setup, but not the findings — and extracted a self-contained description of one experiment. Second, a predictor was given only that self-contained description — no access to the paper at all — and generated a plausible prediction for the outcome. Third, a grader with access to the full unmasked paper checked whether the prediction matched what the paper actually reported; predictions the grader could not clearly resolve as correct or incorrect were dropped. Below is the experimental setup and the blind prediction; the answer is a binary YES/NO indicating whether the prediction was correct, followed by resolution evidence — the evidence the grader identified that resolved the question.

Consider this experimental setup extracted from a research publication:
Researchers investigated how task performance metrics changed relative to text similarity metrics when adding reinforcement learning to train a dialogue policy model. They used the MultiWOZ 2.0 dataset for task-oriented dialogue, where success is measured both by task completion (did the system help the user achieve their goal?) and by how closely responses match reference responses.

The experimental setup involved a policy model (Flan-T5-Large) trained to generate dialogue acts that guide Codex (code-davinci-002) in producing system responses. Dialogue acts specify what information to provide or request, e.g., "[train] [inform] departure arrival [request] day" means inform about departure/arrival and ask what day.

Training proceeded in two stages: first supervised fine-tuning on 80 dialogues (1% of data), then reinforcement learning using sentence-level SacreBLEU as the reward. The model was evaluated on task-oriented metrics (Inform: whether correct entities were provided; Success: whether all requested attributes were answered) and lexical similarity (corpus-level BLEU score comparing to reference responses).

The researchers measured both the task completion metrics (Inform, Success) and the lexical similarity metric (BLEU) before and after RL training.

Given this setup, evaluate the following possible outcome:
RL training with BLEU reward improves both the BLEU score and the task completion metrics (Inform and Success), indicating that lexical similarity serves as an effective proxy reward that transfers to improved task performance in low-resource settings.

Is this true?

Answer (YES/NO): NO